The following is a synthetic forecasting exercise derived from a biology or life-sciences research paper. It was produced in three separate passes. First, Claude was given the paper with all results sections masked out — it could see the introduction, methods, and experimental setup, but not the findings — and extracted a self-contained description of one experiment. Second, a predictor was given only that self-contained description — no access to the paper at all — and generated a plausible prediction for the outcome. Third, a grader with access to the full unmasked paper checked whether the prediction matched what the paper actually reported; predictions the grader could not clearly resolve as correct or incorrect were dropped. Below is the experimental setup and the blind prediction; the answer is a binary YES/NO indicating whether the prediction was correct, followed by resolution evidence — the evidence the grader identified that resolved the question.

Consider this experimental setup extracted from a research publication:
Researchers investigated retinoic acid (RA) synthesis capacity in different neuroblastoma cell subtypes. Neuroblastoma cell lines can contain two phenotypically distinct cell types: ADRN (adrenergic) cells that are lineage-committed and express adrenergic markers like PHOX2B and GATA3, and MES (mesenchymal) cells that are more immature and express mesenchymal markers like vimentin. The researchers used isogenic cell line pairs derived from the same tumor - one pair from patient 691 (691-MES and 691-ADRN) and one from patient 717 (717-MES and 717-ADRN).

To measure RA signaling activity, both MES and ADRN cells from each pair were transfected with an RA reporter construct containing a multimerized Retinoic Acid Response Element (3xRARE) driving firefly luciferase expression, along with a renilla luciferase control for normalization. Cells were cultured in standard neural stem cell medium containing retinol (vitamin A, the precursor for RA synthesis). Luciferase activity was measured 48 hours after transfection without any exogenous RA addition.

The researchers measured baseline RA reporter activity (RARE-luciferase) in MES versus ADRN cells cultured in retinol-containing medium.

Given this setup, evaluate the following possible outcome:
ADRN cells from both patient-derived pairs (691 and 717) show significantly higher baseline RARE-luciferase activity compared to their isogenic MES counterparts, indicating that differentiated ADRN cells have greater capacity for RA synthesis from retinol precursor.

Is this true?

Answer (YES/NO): NO